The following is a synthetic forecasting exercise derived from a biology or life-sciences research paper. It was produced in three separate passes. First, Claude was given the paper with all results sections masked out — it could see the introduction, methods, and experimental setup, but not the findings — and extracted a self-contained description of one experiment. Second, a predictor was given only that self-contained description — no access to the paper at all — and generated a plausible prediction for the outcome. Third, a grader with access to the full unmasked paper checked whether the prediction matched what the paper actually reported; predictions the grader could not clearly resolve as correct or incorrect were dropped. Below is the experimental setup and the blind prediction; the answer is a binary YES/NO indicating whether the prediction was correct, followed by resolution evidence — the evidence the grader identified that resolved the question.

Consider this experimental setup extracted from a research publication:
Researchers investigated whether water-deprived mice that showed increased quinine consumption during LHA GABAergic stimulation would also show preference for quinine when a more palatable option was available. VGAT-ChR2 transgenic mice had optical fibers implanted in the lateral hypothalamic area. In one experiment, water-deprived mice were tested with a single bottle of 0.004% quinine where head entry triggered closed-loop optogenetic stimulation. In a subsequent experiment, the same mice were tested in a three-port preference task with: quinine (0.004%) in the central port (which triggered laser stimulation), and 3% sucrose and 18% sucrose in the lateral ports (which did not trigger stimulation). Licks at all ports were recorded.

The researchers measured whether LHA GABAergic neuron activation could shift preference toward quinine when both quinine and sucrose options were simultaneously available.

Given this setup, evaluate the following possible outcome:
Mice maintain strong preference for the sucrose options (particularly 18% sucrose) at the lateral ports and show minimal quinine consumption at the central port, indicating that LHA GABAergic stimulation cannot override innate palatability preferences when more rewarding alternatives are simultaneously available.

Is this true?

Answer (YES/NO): YES